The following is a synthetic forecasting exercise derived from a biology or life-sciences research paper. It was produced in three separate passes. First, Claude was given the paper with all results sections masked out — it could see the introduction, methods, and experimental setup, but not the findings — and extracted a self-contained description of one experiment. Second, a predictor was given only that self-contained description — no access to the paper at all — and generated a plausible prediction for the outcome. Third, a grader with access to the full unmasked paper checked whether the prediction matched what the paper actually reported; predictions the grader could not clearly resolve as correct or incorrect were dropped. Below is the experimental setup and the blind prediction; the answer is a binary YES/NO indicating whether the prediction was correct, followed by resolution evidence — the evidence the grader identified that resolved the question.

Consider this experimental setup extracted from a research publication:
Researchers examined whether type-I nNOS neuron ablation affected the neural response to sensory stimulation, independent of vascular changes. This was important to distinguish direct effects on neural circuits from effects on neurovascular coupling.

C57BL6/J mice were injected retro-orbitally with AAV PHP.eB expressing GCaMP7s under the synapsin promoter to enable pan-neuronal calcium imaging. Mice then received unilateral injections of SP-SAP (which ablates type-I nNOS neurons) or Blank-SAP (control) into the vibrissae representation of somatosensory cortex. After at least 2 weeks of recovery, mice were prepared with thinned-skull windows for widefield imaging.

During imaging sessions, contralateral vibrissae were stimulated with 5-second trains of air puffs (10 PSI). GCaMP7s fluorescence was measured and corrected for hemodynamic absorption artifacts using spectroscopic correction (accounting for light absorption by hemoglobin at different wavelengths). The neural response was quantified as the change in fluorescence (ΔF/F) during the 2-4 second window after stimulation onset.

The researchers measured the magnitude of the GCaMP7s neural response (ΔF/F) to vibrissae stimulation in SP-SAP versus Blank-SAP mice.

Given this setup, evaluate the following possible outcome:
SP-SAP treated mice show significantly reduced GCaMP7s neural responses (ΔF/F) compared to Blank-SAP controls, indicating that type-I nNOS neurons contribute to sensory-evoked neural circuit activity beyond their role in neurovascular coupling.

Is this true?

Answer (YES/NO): YES